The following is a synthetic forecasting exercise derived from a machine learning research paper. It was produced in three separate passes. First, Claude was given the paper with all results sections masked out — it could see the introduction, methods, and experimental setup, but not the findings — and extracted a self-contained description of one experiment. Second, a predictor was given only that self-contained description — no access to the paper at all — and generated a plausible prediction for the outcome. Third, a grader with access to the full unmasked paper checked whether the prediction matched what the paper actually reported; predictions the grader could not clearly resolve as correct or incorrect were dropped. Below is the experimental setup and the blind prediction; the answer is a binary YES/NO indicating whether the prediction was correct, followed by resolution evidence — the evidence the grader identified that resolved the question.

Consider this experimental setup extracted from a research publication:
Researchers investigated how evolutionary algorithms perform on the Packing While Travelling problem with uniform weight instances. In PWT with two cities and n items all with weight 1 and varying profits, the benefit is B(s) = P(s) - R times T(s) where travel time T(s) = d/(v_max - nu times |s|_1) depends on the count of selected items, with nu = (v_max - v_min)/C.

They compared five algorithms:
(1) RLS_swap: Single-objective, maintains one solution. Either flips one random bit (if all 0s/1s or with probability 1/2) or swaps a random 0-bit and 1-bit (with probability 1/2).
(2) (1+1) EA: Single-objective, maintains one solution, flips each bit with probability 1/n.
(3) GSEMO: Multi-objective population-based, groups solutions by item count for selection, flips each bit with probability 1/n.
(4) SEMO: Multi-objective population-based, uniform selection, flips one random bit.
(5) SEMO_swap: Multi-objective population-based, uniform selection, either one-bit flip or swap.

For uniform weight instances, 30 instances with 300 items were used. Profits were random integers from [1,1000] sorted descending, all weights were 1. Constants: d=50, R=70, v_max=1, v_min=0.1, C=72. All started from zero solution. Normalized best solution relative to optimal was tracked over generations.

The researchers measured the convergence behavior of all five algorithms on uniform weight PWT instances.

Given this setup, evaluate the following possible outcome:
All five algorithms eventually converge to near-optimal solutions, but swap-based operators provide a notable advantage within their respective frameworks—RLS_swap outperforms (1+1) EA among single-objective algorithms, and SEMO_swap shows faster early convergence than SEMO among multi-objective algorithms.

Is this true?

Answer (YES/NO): NO